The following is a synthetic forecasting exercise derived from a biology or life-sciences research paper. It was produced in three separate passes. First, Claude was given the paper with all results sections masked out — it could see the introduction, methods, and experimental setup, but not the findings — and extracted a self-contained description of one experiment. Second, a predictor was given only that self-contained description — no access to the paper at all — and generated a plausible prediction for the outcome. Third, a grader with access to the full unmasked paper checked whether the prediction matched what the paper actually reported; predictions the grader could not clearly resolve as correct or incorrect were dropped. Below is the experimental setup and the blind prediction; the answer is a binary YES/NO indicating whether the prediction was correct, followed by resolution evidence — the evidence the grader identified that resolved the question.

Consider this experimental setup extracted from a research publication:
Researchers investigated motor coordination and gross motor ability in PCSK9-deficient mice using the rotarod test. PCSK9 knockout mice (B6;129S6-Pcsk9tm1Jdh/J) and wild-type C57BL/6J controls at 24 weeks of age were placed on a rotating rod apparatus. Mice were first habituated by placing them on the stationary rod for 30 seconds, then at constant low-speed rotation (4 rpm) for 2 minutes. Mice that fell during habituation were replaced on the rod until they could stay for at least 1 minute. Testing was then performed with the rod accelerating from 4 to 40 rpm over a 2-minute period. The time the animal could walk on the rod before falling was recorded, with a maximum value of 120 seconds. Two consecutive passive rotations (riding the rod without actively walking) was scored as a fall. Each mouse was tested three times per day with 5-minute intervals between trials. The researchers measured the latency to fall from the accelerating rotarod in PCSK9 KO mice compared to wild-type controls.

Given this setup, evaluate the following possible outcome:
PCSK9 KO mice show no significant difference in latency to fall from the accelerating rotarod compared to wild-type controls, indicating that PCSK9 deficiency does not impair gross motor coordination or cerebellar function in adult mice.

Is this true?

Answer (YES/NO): YES